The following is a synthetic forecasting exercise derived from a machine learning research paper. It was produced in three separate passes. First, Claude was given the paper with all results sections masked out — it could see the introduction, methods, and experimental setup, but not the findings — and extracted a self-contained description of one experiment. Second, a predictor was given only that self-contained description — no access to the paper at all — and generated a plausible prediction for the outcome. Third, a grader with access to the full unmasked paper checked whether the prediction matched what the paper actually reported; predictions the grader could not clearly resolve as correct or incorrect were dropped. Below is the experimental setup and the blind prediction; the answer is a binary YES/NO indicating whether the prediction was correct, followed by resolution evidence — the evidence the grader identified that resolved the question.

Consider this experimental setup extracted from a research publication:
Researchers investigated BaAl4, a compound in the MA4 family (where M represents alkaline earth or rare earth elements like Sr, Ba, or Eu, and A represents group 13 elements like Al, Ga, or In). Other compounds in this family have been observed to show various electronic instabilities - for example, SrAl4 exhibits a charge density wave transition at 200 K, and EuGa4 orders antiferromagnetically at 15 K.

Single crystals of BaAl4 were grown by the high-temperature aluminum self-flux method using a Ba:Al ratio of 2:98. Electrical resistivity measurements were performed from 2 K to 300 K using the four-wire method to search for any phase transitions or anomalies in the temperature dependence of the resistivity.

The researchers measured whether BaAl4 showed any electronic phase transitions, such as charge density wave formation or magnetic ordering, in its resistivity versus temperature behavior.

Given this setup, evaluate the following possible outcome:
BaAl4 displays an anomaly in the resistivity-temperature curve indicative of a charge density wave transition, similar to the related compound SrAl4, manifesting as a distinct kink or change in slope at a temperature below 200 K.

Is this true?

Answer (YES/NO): NO